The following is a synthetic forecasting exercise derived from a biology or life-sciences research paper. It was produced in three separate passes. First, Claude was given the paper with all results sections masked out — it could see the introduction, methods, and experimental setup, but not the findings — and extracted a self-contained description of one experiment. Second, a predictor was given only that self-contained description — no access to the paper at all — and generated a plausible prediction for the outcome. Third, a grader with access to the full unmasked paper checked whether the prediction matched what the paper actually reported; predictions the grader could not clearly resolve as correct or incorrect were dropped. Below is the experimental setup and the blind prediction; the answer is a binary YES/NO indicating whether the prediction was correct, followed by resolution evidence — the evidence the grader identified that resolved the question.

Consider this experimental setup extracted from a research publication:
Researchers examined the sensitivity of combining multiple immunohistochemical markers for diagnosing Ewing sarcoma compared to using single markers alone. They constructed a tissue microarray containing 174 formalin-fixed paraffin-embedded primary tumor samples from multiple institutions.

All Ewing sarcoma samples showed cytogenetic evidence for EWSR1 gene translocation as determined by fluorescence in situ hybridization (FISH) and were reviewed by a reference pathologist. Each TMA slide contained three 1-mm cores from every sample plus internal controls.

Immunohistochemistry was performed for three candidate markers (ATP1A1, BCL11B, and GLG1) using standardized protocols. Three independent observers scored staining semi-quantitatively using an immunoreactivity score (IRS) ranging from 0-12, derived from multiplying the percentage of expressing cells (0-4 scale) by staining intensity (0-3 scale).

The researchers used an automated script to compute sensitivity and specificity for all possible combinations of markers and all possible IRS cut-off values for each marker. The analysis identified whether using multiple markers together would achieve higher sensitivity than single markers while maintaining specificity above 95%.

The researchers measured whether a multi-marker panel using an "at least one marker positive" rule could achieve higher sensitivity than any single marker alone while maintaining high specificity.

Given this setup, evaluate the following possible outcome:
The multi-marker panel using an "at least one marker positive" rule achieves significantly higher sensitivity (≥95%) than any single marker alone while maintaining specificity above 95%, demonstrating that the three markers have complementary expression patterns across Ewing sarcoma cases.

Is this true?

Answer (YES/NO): NO